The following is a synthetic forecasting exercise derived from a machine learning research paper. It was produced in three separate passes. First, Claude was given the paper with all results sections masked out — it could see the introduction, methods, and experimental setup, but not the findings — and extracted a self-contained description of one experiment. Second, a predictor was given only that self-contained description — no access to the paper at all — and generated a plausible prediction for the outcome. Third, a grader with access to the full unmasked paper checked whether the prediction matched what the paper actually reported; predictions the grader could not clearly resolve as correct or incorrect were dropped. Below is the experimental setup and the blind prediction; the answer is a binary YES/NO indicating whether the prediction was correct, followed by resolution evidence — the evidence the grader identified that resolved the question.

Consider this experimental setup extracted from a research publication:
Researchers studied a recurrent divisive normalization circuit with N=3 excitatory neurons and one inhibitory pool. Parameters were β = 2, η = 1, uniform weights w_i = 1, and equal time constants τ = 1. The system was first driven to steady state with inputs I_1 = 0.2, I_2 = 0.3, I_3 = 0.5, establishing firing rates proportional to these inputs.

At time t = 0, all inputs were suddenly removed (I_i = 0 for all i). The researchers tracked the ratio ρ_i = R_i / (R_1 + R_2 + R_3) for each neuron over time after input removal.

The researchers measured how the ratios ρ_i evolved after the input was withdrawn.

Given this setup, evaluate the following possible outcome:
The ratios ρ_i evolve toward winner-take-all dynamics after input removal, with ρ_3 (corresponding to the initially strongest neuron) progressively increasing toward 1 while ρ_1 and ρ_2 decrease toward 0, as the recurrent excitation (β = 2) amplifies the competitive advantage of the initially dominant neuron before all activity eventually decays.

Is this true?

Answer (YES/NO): NO